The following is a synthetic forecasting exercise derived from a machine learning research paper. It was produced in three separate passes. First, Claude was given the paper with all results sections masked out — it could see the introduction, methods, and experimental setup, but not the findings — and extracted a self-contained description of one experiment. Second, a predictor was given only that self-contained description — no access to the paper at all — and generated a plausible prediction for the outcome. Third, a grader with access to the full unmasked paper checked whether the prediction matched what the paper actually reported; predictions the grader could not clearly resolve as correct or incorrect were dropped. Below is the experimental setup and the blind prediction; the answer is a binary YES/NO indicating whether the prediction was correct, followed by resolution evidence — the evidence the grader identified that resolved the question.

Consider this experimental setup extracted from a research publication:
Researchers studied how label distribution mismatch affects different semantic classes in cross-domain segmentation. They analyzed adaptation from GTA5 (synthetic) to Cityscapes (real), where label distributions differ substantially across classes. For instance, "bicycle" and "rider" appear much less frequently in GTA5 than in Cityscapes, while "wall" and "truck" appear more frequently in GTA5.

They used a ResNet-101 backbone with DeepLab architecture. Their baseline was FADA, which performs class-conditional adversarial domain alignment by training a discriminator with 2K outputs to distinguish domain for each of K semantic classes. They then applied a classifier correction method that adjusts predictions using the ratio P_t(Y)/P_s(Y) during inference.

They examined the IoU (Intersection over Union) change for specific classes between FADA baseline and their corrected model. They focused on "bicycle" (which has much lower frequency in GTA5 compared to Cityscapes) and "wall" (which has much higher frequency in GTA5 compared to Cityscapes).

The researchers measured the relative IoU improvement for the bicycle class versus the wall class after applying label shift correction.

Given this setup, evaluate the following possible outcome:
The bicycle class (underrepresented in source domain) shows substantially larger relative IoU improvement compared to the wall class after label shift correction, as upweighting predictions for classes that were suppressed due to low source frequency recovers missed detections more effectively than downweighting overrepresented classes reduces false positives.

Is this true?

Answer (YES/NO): YES